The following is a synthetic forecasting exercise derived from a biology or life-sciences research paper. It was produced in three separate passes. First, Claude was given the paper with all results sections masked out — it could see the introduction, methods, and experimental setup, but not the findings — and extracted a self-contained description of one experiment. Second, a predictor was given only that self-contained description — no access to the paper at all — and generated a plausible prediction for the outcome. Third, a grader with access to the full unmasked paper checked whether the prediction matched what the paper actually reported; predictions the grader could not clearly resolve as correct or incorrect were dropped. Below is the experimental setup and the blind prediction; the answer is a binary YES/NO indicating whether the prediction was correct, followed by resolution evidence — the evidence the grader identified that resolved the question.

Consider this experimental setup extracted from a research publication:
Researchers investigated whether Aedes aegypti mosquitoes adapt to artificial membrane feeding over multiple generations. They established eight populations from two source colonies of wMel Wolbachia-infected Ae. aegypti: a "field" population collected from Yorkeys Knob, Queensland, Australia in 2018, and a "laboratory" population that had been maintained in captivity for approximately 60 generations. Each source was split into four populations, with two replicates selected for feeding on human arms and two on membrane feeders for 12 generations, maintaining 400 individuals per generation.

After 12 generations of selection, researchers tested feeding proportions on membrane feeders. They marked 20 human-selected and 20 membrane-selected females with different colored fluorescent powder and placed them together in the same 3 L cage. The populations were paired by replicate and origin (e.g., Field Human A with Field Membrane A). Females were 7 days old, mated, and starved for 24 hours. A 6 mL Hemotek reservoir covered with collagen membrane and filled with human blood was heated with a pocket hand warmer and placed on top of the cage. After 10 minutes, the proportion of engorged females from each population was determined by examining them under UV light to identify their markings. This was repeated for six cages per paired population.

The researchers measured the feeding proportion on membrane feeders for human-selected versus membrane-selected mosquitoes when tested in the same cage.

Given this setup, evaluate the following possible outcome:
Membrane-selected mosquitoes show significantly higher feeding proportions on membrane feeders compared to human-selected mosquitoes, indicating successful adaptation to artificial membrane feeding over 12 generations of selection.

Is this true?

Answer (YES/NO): YES